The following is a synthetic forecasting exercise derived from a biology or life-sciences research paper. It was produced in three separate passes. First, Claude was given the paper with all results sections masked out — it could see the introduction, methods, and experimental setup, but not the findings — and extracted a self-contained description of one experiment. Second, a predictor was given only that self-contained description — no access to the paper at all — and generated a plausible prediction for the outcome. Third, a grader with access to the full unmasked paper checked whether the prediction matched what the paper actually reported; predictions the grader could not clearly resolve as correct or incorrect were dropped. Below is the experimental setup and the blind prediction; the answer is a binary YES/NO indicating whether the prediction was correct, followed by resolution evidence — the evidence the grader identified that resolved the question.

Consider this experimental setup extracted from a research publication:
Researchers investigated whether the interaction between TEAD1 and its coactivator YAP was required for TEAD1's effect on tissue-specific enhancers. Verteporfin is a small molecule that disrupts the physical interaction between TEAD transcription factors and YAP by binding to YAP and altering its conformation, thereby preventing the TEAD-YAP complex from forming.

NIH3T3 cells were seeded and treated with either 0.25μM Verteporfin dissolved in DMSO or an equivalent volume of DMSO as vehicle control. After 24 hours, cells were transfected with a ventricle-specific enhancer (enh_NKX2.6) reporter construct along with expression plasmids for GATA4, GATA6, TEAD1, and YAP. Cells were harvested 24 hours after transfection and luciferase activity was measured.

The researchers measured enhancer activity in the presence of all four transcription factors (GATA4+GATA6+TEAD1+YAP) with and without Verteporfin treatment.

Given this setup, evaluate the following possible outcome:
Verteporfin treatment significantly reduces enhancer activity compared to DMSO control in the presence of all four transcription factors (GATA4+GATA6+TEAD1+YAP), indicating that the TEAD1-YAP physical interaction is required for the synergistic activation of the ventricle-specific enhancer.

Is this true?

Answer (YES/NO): NO